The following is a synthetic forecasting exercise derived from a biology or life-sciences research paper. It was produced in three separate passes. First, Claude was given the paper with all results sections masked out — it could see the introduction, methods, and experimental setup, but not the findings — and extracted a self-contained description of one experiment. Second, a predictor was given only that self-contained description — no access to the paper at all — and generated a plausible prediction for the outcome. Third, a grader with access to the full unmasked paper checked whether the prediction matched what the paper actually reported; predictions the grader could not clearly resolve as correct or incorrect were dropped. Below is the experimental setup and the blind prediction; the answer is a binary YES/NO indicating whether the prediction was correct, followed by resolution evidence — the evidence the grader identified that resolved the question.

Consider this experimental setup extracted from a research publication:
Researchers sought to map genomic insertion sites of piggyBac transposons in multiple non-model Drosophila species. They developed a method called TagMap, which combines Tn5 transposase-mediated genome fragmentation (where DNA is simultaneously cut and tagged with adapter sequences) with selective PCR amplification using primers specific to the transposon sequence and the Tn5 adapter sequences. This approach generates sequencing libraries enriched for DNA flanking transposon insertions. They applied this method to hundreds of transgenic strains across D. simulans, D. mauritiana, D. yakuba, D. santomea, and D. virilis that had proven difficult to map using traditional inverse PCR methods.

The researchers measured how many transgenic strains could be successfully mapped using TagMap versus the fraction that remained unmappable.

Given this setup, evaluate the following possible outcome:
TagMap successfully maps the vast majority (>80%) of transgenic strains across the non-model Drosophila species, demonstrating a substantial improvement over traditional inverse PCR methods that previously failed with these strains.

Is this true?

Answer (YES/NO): YES